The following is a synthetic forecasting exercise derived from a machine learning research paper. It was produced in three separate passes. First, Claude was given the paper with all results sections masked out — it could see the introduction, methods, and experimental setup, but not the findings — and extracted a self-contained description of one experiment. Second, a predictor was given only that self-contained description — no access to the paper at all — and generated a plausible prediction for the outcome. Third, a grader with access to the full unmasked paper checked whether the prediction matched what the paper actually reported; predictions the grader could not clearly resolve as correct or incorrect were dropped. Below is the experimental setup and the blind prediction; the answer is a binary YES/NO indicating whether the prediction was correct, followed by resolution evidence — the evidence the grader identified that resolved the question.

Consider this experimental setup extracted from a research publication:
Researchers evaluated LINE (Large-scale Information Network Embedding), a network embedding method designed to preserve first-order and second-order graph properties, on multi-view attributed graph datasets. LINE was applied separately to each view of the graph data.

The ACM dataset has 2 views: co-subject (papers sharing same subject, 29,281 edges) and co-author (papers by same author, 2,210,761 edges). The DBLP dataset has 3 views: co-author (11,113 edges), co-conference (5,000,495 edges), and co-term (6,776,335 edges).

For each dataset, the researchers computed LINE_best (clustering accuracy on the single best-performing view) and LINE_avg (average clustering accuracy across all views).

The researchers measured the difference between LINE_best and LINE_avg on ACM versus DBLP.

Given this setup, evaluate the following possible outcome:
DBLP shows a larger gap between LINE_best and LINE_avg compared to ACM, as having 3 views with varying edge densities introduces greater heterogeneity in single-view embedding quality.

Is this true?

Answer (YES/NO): YES